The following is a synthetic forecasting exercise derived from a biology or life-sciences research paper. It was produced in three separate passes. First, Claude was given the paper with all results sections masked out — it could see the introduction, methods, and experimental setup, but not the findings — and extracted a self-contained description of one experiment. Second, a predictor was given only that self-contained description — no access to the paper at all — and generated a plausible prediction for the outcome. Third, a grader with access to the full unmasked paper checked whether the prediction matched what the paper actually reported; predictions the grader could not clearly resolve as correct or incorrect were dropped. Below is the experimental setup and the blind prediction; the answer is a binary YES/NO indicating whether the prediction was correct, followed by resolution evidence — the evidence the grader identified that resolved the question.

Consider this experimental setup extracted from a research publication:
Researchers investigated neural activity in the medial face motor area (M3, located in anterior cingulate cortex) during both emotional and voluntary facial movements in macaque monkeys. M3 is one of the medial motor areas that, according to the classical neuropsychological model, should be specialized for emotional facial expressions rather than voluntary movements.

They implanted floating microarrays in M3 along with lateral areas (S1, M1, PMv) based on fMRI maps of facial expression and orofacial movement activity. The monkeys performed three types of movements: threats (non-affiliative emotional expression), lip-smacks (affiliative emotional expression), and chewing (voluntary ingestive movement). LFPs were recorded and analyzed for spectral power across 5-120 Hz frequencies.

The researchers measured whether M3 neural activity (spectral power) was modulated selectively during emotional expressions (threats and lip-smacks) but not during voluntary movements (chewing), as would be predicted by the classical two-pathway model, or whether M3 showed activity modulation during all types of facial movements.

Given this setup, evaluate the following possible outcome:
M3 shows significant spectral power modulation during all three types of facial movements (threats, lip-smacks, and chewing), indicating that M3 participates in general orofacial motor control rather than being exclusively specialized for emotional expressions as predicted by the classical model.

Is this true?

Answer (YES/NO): YES